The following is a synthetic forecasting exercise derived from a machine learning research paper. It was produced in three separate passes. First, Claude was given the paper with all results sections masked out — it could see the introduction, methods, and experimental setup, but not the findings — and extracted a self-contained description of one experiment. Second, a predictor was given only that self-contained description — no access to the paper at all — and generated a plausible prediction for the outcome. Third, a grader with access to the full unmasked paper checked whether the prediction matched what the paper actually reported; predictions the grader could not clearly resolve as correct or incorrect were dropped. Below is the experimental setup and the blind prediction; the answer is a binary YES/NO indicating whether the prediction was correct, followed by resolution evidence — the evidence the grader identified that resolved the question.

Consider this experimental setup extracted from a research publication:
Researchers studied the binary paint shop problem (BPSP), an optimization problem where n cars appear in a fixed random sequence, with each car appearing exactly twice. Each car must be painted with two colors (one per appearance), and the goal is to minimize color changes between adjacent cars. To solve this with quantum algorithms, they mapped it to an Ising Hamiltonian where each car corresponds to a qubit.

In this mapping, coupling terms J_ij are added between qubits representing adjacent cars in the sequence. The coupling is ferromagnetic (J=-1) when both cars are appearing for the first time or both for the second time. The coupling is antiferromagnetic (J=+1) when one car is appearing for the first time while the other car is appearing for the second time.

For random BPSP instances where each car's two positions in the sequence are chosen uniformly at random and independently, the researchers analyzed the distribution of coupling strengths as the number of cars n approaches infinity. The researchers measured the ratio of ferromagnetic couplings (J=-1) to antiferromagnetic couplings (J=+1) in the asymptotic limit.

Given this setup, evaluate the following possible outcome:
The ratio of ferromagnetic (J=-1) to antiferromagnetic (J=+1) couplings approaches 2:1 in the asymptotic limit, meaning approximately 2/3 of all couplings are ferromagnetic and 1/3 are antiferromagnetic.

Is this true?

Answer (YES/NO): YES